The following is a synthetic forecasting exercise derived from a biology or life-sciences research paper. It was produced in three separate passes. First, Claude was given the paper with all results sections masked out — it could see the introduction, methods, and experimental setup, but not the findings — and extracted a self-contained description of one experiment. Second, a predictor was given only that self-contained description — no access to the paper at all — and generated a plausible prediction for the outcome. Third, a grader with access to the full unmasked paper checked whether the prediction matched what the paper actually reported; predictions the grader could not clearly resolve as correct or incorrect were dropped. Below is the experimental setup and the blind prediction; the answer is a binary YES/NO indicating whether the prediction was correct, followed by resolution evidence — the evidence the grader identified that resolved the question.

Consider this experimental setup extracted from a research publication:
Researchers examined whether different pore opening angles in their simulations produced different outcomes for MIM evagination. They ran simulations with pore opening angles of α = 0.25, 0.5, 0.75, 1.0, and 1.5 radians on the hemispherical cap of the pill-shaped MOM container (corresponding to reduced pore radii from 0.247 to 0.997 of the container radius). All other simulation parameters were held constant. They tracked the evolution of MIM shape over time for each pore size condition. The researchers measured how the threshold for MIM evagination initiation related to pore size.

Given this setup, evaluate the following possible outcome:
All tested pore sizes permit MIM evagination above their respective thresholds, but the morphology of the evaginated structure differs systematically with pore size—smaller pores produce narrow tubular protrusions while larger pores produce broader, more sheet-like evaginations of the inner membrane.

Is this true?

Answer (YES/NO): NO